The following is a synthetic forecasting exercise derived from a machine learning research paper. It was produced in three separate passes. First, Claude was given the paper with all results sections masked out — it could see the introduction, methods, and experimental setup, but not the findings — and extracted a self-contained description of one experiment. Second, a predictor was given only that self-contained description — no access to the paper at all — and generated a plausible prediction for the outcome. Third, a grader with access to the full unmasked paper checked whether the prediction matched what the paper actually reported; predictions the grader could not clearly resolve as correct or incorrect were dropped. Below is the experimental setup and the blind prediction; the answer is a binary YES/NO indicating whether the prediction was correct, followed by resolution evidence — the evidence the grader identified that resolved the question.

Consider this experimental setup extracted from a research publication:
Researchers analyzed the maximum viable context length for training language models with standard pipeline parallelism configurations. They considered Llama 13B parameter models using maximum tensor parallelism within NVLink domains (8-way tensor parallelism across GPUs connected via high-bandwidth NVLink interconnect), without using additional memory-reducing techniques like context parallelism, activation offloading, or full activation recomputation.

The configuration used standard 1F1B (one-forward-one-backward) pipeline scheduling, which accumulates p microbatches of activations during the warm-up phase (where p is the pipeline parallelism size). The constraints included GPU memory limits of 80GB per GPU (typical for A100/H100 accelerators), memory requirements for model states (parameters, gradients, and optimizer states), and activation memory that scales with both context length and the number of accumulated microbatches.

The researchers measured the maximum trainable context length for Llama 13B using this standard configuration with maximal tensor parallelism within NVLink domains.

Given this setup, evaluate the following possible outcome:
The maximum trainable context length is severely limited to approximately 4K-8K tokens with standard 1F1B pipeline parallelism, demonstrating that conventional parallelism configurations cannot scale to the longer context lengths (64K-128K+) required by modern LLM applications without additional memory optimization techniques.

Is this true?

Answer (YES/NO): NO